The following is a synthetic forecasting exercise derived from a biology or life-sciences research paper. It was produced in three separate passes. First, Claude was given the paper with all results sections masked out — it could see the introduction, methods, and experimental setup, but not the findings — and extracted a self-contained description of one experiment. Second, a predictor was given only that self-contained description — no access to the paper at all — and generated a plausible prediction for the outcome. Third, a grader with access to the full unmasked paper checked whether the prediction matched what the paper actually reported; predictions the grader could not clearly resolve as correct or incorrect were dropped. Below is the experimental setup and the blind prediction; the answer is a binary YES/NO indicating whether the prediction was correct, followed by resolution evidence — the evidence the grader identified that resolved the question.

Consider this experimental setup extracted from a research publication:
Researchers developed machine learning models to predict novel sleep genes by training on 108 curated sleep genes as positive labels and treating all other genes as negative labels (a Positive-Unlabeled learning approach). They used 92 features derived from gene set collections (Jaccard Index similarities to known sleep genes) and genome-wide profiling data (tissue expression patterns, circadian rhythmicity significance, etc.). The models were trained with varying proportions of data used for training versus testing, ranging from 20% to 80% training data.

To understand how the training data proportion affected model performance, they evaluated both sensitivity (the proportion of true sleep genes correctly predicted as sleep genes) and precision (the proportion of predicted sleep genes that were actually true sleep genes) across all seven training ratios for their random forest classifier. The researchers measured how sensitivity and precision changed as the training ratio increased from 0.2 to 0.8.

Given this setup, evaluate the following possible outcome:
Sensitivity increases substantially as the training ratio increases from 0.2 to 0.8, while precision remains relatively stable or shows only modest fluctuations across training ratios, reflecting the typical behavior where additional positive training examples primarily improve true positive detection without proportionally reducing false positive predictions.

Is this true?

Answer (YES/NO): NO